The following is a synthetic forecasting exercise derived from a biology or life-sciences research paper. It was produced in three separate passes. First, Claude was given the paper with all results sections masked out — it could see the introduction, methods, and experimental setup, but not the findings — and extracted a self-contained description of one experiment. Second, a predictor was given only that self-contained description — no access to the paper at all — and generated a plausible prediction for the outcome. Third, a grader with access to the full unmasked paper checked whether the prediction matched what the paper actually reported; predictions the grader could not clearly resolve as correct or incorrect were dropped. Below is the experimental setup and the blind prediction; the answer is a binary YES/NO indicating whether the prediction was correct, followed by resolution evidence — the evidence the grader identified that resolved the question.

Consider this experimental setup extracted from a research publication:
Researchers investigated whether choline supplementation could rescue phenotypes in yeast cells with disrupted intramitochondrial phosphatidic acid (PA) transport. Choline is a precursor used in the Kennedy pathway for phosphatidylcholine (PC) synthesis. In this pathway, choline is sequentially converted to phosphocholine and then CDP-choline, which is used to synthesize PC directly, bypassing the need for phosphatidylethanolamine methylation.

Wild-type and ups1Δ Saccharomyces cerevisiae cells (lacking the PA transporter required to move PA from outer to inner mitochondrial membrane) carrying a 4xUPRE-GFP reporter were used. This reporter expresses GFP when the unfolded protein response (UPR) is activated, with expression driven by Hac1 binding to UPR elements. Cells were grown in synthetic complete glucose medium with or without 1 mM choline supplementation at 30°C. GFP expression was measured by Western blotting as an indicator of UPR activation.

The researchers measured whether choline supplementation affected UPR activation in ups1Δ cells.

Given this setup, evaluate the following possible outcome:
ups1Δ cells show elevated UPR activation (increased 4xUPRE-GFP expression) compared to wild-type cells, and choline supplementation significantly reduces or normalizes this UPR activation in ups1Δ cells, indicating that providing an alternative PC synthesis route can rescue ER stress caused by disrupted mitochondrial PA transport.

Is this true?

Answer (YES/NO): NO